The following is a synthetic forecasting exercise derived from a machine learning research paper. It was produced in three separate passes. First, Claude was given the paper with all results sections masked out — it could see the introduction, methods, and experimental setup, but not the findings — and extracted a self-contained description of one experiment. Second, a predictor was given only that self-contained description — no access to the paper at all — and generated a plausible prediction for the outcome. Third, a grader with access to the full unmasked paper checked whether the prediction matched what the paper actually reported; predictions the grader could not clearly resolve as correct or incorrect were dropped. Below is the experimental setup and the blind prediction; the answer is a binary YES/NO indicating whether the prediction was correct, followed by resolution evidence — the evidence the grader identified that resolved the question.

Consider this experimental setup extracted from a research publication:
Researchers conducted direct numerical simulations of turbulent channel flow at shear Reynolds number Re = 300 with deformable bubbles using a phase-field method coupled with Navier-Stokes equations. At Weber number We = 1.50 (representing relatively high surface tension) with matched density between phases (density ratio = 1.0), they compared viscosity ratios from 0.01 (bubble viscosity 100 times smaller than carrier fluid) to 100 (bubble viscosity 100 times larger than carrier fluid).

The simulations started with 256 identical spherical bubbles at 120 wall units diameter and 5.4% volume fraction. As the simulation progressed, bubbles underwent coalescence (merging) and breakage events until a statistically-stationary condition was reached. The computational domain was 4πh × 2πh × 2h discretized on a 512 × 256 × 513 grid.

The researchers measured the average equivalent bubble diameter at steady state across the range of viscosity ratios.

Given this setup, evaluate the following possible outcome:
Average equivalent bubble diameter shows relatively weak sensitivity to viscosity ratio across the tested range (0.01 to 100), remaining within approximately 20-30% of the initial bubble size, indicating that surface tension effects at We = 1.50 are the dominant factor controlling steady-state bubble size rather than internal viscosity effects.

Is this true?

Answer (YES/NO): NO